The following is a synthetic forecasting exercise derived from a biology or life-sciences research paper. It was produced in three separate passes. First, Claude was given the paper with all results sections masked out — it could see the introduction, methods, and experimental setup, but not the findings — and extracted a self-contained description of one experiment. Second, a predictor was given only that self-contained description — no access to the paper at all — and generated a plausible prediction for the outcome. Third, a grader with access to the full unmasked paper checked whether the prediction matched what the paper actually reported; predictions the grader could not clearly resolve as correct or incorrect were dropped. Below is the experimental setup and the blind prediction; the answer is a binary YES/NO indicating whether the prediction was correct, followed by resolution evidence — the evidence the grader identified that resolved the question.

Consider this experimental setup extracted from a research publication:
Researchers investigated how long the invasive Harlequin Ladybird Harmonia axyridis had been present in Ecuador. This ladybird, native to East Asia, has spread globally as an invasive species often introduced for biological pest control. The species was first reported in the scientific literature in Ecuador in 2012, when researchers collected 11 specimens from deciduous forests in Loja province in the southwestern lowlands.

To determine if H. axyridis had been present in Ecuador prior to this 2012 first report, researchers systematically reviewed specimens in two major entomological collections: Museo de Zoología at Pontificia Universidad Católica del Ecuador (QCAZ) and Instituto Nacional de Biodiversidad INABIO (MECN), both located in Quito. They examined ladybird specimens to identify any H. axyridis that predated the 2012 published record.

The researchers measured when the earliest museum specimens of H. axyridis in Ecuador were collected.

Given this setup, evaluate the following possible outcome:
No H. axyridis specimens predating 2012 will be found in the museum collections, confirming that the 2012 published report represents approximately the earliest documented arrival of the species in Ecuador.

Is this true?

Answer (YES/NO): NO